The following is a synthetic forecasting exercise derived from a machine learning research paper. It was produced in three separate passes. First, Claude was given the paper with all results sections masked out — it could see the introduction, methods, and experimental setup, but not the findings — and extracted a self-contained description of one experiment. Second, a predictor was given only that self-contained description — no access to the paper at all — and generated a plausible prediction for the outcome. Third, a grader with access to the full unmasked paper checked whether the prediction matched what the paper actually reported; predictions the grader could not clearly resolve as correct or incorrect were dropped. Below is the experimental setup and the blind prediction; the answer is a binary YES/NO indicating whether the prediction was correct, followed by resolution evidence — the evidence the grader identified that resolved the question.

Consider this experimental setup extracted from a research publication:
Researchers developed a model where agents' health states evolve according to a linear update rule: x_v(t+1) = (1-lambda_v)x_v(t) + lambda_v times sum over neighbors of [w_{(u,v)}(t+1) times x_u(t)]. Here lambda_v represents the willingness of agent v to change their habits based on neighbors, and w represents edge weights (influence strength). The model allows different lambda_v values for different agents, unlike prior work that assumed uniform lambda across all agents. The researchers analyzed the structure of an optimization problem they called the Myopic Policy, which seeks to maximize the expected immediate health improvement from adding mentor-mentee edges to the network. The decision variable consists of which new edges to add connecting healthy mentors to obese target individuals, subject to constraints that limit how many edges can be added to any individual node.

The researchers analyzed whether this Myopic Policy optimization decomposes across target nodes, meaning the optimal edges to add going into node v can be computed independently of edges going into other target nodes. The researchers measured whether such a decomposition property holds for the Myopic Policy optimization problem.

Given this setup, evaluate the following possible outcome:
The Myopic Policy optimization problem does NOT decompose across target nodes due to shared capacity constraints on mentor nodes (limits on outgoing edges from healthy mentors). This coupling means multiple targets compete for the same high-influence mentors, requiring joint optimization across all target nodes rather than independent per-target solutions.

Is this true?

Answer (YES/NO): NO